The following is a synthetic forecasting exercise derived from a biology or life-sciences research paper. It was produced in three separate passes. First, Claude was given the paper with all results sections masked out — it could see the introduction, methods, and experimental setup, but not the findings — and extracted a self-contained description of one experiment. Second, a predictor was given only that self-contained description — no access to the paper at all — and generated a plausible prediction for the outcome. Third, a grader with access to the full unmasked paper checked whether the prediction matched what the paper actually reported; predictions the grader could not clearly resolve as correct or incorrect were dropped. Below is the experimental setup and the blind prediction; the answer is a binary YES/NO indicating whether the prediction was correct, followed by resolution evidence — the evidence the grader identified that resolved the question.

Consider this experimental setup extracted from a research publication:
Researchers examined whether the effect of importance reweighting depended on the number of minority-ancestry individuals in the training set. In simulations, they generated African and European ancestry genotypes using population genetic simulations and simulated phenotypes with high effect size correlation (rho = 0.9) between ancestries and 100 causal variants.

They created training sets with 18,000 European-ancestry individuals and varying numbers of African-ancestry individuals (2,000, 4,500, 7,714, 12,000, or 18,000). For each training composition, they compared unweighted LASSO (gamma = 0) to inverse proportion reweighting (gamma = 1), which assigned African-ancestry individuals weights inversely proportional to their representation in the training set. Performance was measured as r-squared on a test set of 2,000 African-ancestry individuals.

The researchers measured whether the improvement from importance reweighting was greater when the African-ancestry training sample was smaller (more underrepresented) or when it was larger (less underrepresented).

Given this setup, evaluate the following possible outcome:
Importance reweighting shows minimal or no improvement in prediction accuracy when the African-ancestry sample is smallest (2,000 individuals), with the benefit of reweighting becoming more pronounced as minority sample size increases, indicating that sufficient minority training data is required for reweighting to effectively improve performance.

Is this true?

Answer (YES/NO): NO